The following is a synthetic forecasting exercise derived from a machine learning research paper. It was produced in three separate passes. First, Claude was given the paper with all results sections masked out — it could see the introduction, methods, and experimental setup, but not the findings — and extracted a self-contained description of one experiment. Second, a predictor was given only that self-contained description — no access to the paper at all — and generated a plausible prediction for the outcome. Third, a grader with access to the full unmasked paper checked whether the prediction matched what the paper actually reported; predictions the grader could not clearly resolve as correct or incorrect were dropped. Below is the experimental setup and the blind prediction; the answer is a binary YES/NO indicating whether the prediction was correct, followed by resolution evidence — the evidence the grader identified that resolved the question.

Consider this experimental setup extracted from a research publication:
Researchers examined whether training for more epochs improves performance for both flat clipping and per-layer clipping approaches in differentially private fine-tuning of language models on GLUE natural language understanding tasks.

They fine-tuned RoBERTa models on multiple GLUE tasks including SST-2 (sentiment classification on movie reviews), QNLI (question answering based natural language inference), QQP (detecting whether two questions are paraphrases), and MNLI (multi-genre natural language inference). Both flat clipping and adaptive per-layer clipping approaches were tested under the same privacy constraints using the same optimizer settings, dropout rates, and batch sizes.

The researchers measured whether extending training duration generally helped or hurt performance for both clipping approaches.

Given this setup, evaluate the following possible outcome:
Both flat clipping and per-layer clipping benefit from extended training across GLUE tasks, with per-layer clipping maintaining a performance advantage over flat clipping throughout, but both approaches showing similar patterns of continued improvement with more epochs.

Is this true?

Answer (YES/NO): NO